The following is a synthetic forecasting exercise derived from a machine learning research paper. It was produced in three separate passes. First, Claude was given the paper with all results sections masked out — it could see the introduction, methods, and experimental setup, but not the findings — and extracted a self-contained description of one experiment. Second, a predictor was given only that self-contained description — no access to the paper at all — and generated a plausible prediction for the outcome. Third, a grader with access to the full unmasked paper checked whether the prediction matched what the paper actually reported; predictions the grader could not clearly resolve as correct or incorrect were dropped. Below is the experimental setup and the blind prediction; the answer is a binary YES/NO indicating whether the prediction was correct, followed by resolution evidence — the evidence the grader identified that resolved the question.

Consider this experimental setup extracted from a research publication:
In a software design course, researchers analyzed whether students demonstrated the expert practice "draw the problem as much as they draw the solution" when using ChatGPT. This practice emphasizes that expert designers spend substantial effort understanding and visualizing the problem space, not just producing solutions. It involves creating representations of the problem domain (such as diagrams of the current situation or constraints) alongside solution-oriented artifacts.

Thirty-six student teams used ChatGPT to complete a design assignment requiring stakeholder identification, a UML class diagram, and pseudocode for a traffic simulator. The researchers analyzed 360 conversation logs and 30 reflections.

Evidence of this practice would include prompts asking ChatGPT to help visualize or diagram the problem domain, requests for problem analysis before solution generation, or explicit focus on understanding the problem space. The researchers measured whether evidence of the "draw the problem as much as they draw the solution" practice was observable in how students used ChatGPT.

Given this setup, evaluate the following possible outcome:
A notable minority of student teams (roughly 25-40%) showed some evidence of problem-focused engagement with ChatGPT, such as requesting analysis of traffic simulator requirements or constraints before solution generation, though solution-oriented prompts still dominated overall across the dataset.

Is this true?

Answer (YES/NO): NO